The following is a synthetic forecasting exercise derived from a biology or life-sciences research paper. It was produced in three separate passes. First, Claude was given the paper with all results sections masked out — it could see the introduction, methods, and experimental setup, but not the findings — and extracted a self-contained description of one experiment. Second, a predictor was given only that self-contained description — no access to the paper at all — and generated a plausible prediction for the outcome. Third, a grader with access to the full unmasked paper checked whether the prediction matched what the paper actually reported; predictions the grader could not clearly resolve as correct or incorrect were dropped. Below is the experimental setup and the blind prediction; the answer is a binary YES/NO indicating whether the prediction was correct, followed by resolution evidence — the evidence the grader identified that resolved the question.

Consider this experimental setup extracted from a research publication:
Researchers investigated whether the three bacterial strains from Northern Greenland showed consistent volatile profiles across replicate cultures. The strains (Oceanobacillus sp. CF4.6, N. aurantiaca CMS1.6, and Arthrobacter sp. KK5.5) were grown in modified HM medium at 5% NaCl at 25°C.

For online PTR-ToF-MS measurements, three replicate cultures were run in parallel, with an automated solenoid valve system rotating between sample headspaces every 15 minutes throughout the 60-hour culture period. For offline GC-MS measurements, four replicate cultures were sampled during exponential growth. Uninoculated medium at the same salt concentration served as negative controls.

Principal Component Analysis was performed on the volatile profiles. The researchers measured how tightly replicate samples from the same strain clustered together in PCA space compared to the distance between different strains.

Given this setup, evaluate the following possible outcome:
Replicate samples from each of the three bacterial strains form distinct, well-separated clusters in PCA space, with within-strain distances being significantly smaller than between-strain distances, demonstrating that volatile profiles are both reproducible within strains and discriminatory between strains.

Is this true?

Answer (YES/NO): YES